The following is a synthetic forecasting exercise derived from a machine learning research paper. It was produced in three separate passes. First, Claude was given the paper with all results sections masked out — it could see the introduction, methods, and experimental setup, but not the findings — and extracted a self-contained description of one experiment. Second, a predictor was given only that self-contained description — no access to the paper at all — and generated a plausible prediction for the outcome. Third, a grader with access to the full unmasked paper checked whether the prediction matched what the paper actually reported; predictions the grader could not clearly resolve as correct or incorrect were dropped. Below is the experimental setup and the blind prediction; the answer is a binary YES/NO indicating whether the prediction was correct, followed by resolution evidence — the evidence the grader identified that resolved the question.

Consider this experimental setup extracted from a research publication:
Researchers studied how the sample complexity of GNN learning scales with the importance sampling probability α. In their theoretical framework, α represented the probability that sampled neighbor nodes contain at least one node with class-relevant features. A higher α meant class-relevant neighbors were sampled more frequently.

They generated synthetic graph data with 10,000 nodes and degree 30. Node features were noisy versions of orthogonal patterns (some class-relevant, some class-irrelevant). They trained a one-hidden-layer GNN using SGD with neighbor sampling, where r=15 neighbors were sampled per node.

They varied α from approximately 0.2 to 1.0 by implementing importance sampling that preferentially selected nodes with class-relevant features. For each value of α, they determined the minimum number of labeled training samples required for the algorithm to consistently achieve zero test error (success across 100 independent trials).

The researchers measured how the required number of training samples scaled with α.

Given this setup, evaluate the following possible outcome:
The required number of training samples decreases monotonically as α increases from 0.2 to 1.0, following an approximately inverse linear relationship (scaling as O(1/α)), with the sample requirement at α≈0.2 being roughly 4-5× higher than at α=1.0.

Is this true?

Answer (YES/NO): NO